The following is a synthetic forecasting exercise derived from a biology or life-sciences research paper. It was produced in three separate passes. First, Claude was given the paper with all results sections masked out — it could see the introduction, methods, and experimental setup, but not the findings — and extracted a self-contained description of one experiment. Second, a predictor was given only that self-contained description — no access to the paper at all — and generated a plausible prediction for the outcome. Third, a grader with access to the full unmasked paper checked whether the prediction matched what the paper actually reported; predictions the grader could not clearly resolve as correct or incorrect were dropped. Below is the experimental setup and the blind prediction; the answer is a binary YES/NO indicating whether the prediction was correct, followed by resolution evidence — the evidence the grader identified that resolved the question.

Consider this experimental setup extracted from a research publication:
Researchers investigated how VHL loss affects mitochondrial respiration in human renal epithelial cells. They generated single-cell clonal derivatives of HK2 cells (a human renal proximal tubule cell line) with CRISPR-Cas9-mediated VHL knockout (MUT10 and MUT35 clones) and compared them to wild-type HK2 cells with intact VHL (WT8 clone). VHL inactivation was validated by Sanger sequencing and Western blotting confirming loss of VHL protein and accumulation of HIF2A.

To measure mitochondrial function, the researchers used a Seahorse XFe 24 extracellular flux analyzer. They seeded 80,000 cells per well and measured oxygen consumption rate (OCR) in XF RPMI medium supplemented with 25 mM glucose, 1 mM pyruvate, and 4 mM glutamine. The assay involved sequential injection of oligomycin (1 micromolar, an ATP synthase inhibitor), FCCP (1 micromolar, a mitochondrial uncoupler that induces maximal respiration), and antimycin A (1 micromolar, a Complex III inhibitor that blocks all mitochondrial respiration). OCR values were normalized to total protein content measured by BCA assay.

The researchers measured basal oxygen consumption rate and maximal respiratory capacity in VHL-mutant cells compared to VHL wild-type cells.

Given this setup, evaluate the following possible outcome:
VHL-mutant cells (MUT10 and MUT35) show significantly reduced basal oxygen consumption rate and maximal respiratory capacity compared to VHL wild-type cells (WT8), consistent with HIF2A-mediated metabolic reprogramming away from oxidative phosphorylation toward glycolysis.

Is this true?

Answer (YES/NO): NO